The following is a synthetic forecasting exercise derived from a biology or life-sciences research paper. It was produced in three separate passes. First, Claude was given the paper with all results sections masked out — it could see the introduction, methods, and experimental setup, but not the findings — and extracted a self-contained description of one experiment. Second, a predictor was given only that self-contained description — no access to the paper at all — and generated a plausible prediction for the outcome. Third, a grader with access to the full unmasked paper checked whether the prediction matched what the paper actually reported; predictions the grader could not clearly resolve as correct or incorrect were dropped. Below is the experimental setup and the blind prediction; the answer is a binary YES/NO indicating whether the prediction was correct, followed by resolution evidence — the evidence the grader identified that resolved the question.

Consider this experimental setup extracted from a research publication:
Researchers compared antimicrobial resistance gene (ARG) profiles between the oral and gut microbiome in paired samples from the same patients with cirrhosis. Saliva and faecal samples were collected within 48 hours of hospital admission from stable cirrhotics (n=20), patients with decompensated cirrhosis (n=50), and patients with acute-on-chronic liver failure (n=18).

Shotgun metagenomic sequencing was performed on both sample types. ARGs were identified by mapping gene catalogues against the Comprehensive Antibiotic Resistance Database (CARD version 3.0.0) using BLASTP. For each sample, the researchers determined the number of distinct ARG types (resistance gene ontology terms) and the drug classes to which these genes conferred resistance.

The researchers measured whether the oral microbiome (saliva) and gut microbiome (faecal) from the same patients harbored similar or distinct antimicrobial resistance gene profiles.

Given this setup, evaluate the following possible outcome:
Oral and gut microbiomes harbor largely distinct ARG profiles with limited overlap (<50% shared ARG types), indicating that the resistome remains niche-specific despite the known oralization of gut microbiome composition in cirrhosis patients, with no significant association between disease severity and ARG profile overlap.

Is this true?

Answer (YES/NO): NO